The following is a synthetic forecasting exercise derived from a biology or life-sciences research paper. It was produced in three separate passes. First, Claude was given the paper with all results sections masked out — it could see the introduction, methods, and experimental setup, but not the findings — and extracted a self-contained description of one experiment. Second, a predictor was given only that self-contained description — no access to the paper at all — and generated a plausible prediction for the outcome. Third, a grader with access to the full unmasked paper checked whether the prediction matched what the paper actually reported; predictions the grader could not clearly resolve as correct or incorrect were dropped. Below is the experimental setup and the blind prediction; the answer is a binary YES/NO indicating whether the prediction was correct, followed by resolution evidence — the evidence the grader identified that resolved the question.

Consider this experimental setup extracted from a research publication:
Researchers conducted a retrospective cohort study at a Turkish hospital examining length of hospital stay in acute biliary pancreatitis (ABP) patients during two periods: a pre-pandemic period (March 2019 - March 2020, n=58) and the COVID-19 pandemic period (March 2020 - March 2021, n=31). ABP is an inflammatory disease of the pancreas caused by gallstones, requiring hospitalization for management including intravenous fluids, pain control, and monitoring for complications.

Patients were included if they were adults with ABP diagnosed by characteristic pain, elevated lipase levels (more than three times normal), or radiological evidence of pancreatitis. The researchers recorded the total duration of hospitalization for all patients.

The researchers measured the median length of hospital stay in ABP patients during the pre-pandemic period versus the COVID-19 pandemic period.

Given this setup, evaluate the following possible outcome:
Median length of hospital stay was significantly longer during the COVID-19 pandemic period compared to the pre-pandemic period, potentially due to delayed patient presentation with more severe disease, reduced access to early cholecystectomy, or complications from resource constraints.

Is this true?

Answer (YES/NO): NO